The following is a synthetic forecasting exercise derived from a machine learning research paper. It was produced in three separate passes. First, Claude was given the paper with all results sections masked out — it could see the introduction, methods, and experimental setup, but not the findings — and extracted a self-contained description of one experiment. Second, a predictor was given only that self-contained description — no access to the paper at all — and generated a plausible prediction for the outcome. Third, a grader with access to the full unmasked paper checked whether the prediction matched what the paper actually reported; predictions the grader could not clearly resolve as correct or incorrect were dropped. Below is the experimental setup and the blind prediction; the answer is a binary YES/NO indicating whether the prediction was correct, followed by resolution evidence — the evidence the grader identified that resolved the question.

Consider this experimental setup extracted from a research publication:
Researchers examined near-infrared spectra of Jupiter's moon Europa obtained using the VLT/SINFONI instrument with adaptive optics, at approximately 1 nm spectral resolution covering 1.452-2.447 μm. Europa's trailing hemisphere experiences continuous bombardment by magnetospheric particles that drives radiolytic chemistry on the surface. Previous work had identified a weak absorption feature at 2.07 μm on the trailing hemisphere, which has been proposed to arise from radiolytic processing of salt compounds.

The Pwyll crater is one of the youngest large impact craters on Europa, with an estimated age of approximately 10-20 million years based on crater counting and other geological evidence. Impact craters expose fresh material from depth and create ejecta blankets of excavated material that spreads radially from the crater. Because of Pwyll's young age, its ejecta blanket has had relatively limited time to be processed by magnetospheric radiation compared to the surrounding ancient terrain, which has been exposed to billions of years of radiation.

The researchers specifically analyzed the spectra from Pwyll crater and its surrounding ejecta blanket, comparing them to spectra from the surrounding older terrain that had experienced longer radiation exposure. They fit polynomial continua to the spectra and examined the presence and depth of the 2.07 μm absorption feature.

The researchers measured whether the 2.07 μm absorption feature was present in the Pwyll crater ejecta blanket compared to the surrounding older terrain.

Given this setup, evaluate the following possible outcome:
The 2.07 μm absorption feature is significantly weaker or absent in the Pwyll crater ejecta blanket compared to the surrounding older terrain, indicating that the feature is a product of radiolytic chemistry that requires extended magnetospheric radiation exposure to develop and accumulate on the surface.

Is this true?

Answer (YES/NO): YES